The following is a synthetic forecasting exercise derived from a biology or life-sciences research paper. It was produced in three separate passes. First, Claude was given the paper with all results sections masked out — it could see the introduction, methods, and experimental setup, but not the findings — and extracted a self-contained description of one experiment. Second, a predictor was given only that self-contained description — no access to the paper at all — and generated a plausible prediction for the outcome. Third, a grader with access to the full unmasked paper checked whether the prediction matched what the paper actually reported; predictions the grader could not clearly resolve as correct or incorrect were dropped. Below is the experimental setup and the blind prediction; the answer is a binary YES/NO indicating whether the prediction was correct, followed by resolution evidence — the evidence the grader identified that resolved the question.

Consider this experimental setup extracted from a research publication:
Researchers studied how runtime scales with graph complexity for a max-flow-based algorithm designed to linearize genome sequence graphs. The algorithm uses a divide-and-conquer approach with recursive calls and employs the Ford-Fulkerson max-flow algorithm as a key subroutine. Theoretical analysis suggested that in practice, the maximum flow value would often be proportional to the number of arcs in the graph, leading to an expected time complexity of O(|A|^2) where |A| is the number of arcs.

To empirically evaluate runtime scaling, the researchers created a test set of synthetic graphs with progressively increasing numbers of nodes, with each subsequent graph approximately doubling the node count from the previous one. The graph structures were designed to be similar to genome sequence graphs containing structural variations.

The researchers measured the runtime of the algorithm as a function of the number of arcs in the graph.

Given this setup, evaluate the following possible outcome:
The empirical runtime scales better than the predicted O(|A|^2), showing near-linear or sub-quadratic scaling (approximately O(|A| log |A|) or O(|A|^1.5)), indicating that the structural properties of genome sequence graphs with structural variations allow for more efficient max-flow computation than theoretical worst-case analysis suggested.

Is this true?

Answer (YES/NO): NO